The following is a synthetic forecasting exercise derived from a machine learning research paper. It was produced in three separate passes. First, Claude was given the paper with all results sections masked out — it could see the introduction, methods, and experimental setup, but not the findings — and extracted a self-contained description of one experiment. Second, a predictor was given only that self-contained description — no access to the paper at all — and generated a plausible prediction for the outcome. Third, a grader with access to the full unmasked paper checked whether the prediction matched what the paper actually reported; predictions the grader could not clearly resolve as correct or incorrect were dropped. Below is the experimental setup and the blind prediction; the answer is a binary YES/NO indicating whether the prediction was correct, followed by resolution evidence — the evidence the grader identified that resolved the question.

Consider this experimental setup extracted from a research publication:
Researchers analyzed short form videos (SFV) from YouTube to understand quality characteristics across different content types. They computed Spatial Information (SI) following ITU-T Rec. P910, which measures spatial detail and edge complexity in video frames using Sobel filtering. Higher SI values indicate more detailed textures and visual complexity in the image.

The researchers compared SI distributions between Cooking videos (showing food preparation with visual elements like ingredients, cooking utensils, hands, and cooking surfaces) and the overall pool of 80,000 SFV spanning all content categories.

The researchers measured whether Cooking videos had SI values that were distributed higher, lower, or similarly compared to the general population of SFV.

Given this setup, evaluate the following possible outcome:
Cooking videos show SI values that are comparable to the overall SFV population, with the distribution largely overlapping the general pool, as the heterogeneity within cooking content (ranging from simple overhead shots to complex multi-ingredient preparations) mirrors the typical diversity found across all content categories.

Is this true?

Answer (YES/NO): NO